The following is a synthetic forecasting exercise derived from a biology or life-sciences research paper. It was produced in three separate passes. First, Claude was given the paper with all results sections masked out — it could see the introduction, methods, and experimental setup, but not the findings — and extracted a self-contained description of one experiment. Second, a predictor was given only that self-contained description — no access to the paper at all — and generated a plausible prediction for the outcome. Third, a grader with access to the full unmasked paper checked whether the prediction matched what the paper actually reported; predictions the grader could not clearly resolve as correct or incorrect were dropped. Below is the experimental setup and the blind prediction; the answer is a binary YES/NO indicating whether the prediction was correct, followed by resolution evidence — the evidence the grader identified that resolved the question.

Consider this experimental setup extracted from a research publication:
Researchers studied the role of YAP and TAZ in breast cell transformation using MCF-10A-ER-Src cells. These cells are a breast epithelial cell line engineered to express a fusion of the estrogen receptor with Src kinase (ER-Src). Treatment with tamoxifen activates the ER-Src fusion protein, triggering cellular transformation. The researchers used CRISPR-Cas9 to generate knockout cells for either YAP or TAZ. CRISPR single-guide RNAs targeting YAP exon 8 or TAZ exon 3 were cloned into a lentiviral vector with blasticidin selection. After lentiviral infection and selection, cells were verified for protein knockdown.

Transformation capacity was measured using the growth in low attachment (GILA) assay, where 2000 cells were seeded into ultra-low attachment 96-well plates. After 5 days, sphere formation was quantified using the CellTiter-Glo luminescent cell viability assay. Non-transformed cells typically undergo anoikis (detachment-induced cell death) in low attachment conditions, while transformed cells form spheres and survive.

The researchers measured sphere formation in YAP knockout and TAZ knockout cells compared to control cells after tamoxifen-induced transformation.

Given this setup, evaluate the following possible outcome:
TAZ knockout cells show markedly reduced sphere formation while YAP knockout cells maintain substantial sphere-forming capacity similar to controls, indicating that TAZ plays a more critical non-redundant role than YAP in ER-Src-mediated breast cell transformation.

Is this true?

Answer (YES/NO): NO